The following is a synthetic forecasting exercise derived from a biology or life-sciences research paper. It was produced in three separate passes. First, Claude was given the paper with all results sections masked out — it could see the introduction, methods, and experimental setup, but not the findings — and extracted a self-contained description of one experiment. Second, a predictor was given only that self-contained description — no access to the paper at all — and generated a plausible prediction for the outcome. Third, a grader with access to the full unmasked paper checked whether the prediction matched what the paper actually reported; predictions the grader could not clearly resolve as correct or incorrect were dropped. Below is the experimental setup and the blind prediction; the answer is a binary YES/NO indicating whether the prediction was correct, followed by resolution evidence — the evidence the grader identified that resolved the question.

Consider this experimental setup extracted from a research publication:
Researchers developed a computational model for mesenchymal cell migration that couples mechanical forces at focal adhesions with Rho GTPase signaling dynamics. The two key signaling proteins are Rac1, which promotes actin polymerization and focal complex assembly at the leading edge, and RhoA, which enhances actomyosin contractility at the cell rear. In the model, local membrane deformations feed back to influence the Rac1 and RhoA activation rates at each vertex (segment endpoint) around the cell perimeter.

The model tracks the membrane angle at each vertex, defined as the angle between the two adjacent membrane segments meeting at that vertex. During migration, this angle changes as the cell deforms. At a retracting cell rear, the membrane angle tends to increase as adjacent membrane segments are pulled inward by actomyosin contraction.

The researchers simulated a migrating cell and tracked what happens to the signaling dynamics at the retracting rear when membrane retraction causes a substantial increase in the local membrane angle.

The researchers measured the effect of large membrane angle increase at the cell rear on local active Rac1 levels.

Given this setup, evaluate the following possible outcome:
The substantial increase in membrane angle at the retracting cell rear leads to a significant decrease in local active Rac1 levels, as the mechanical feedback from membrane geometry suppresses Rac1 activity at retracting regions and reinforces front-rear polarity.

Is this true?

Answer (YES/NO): NO